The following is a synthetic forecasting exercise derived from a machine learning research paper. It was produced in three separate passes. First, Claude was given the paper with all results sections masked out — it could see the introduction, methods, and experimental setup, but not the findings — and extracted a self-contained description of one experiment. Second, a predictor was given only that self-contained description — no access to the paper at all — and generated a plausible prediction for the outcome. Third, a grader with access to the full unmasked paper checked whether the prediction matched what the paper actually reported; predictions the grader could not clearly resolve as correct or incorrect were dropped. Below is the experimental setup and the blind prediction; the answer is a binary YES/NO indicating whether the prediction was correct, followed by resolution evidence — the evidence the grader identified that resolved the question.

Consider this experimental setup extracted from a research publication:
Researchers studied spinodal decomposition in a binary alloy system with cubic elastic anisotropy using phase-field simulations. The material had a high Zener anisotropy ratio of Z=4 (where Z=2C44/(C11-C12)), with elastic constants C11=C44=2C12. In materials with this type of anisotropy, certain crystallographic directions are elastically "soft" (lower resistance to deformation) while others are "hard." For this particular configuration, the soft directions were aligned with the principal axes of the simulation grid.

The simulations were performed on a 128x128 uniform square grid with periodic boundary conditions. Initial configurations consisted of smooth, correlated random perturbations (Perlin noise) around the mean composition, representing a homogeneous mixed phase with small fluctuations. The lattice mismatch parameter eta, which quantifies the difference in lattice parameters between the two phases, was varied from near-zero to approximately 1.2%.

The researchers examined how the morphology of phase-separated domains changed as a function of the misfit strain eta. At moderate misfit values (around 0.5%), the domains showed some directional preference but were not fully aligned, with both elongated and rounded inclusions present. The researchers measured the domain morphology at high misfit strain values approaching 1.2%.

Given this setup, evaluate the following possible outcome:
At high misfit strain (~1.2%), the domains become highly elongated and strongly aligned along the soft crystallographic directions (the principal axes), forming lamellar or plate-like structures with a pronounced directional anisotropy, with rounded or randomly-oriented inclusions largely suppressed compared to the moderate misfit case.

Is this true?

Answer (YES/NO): YES